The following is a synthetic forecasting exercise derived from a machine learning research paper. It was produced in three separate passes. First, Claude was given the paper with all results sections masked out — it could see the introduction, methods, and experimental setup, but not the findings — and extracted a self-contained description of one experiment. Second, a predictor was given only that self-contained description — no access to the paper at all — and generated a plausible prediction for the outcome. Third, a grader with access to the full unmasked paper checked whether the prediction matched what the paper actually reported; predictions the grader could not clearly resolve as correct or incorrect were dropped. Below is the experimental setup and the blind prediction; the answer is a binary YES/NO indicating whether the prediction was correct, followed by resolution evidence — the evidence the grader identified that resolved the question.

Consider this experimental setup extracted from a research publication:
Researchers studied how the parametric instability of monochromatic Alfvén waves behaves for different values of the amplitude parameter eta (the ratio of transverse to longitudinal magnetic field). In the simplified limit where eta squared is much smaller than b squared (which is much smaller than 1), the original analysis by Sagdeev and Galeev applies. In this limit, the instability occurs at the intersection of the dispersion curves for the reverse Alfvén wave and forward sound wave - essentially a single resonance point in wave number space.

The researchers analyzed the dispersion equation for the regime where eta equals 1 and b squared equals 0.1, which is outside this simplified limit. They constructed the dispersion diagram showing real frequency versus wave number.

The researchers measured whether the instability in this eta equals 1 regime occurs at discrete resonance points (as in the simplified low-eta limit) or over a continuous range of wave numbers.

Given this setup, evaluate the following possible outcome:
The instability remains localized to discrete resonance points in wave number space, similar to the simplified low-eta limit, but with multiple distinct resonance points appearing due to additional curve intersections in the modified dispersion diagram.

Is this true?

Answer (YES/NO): NO